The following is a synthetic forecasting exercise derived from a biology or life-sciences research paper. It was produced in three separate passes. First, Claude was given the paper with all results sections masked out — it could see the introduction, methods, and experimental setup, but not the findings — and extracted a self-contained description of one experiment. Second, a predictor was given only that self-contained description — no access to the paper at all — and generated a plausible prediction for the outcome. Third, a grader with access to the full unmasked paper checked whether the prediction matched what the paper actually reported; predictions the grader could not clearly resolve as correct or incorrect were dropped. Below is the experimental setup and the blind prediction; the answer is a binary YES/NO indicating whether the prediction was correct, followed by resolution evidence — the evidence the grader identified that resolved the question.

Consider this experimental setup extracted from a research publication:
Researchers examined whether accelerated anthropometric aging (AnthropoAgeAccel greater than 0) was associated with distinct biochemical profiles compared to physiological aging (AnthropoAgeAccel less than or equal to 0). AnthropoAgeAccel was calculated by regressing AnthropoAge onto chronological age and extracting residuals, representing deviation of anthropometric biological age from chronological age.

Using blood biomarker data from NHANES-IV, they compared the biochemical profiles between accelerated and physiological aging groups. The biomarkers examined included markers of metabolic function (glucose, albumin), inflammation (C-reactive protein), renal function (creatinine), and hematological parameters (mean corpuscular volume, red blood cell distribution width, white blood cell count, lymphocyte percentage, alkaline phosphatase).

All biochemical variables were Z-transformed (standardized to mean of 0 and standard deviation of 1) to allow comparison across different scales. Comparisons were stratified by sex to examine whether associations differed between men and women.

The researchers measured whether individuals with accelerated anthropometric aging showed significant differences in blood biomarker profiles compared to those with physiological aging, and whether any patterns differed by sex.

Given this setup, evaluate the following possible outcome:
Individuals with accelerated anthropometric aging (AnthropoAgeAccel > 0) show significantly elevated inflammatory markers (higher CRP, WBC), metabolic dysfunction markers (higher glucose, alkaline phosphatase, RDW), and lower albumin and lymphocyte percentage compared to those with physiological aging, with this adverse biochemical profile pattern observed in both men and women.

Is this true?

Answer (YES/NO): NO